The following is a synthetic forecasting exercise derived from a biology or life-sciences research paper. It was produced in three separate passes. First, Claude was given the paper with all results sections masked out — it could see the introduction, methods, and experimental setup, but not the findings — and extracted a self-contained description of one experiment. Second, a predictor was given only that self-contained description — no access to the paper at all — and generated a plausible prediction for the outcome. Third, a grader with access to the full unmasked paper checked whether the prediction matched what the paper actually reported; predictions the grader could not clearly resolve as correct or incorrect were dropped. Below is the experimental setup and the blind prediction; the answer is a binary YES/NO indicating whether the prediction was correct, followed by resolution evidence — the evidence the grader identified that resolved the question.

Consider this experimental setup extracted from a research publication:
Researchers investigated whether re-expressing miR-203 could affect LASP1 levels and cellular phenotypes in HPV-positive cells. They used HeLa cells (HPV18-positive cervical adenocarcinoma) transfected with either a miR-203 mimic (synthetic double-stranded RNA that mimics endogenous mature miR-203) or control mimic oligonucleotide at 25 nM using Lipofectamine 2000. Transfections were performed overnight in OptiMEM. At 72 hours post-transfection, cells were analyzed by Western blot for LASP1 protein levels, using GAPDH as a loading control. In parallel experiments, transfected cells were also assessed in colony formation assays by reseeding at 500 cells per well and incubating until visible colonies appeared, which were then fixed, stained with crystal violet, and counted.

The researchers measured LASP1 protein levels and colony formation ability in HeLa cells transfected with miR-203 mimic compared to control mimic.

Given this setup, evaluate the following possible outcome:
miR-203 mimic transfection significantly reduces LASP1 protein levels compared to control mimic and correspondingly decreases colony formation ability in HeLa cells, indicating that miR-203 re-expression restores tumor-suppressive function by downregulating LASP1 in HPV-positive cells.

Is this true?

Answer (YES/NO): YES